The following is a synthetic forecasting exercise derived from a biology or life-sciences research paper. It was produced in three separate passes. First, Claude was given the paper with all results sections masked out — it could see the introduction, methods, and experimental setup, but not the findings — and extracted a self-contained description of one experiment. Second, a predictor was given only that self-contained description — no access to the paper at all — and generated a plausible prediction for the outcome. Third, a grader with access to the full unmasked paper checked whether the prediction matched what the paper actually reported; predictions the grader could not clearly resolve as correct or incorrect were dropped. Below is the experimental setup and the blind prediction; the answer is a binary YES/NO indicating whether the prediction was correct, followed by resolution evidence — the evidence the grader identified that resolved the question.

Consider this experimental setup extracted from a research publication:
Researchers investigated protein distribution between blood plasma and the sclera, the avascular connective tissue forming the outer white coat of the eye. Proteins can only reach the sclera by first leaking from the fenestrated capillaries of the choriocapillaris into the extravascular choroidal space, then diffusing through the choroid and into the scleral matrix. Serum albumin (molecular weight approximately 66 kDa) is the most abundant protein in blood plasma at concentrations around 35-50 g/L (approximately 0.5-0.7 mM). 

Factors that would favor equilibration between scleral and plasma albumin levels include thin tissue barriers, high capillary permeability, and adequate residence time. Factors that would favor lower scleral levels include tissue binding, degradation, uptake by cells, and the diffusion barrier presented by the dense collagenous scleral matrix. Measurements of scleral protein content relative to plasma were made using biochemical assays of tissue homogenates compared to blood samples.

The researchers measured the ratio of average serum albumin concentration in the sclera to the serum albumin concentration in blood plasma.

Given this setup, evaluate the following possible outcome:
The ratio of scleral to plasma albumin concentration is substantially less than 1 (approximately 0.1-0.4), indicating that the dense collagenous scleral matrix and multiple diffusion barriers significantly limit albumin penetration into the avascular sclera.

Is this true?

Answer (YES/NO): YES